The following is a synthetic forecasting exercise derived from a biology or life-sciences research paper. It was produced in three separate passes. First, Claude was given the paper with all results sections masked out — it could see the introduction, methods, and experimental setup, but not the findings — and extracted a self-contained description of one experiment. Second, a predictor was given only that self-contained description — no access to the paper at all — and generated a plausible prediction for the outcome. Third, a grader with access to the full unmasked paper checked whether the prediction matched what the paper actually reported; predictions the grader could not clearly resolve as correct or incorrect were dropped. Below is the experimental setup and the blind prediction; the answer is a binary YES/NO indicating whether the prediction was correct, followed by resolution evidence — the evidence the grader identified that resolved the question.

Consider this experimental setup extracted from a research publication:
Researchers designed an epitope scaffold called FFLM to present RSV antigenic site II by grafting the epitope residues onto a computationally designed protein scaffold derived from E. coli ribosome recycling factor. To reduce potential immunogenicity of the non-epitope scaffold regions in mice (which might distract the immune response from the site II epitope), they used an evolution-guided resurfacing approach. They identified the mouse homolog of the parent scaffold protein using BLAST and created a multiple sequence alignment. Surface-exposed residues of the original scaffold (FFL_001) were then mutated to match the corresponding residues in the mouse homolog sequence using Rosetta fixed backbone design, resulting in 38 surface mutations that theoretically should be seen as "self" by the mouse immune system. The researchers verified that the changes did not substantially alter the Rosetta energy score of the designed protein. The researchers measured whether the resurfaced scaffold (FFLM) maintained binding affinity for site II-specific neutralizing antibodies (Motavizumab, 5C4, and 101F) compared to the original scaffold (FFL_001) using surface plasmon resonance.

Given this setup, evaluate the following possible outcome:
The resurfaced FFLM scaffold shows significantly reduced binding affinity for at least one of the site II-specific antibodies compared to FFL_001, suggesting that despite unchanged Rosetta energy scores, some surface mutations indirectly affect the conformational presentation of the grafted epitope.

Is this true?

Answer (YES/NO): NO